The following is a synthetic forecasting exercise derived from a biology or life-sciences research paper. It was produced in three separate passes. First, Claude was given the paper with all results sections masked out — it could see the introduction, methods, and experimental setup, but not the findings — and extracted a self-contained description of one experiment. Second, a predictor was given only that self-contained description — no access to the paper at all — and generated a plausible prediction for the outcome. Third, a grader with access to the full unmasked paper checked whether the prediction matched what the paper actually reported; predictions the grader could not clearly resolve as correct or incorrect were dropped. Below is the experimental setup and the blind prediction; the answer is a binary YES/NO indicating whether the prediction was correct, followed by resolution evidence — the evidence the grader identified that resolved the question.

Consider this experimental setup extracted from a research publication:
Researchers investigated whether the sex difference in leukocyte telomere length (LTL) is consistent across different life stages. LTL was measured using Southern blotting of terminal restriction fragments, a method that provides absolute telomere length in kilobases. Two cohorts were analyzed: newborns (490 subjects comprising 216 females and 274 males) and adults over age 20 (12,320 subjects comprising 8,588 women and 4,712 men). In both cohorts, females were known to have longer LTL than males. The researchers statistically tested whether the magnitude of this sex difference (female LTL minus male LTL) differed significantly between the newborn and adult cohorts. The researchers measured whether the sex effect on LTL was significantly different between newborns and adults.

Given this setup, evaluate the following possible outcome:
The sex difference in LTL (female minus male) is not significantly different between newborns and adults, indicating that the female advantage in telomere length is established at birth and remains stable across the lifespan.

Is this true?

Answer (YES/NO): YES